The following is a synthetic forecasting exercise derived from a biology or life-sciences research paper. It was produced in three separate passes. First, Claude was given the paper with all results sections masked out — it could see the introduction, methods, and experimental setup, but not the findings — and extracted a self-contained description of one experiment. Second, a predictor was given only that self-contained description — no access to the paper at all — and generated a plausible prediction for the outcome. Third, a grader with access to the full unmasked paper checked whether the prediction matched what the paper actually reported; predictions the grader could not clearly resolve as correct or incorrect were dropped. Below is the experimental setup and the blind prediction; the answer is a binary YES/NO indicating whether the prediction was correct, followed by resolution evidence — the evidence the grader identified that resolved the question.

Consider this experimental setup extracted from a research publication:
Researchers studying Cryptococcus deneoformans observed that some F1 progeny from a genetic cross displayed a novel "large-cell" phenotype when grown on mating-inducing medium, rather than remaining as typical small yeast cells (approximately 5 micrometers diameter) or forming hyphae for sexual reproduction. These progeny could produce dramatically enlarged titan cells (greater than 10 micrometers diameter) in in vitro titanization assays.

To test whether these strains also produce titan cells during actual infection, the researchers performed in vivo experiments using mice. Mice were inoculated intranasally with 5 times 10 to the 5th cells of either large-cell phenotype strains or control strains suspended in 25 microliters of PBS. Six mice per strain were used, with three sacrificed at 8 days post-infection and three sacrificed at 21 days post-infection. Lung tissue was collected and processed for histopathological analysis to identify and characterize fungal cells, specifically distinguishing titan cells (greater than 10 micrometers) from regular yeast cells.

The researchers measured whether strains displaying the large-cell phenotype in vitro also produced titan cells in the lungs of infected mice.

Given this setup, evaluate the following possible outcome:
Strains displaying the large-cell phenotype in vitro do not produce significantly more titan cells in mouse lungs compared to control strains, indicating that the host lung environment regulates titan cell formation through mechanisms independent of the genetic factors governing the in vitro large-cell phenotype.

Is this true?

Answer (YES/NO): NO